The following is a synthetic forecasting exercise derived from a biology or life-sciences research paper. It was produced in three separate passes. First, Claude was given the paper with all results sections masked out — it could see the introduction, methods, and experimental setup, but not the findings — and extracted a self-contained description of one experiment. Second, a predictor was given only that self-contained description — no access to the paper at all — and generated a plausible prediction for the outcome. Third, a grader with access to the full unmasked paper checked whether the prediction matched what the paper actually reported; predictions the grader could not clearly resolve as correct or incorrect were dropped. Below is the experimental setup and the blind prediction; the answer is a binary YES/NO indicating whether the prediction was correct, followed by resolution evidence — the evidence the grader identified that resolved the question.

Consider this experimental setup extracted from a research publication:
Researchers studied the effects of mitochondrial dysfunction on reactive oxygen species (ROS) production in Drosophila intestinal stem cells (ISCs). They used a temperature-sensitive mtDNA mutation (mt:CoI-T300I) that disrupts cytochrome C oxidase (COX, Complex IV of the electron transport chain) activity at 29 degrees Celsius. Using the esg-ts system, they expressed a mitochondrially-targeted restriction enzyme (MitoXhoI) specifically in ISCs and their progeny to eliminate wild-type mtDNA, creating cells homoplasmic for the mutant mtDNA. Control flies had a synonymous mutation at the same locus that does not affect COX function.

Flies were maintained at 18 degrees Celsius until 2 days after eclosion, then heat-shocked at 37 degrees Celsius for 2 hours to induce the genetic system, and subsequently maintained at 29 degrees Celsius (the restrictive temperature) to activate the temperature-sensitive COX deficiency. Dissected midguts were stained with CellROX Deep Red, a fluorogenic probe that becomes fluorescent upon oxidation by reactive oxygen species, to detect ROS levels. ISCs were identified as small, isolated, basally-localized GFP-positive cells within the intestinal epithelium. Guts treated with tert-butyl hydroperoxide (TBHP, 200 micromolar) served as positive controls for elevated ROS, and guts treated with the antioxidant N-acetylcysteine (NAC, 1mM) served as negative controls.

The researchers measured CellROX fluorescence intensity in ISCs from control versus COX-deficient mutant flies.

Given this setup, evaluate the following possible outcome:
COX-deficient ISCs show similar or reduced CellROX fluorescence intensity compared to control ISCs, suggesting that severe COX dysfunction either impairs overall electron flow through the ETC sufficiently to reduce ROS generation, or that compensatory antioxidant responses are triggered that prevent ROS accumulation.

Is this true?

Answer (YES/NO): YES